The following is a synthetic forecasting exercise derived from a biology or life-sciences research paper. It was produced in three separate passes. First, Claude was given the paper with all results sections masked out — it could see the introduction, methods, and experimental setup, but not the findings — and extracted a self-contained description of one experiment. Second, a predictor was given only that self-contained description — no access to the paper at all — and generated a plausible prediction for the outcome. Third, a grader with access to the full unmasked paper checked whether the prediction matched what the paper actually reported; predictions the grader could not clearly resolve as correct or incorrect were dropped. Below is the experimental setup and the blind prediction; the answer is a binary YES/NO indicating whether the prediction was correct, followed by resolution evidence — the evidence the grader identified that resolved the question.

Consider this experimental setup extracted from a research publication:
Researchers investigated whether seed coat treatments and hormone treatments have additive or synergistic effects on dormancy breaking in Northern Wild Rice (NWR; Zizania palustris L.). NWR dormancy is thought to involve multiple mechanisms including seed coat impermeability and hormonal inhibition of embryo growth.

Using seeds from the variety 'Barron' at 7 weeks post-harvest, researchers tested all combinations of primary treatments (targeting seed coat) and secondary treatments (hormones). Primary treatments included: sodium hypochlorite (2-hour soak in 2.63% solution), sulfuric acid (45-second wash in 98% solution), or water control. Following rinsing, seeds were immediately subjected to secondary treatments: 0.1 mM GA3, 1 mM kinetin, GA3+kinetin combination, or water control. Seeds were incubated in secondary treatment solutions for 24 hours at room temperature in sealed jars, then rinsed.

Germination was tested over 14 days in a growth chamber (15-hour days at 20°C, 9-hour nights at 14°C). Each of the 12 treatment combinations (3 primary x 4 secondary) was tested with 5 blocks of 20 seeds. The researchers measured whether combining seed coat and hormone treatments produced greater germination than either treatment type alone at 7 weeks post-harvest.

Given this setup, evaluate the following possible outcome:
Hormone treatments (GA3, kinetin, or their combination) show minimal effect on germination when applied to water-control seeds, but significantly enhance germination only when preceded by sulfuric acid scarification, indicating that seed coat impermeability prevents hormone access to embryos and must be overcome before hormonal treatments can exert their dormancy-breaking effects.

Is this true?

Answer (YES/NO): NO